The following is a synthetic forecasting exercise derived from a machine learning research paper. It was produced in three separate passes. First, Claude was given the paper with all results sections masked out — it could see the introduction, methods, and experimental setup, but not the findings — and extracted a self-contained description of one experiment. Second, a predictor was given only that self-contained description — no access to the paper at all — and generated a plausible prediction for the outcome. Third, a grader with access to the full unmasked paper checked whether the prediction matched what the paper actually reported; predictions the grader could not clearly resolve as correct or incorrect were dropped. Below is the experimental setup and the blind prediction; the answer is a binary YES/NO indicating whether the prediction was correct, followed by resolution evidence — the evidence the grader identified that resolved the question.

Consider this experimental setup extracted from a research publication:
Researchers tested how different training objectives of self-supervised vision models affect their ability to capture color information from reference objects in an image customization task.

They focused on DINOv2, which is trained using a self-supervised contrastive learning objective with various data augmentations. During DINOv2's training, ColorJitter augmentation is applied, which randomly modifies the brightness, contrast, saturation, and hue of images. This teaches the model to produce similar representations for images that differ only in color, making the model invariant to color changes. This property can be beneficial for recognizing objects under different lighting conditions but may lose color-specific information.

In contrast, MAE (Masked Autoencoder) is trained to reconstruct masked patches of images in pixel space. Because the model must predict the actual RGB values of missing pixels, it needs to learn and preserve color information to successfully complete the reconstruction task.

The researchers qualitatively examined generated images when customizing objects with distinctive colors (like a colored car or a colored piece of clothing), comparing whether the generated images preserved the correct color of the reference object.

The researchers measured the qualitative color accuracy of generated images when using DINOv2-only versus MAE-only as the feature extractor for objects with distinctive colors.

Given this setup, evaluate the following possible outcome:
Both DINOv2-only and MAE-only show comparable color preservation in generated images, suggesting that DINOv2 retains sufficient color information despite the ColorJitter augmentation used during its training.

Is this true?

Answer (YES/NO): NO